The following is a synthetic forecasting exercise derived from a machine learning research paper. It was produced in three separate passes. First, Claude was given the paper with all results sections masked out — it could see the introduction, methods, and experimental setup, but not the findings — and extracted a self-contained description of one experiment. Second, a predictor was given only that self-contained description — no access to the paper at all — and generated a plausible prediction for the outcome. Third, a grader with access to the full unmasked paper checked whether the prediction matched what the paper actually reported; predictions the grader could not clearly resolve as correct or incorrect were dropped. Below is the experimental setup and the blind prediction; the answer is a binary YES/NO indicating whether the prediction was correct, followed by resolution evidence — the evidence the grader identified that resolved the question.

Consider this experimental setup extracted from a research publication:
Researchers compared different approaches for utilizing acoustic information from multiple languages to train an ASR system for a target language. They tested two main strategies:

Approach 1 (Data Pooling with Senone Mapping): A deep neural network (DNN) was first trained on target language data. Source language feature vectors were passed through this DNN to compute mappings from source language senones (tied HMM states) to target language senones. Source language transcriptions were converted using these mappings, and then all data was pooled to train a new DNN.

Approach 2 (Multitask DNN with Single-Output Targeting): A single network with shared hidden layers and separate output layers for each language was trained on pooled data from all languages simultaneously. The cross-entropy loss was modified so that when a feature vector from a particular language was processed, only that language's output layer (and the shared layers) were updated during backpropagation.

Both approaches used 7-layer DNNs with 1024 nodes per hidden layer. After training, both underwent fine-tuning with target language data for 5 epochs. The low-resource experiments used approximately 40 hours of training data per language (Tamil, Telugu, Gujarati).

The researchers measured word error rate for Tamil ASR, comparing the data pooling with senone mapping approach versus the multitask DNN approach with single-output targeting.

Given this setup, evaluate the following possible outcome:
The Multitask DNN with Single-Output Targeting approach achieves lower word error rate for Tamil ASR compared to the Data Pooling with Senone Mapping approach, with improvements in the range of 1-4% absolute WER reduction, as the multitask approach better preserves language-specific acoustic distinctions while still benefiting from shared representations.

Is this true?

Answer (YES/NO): NO